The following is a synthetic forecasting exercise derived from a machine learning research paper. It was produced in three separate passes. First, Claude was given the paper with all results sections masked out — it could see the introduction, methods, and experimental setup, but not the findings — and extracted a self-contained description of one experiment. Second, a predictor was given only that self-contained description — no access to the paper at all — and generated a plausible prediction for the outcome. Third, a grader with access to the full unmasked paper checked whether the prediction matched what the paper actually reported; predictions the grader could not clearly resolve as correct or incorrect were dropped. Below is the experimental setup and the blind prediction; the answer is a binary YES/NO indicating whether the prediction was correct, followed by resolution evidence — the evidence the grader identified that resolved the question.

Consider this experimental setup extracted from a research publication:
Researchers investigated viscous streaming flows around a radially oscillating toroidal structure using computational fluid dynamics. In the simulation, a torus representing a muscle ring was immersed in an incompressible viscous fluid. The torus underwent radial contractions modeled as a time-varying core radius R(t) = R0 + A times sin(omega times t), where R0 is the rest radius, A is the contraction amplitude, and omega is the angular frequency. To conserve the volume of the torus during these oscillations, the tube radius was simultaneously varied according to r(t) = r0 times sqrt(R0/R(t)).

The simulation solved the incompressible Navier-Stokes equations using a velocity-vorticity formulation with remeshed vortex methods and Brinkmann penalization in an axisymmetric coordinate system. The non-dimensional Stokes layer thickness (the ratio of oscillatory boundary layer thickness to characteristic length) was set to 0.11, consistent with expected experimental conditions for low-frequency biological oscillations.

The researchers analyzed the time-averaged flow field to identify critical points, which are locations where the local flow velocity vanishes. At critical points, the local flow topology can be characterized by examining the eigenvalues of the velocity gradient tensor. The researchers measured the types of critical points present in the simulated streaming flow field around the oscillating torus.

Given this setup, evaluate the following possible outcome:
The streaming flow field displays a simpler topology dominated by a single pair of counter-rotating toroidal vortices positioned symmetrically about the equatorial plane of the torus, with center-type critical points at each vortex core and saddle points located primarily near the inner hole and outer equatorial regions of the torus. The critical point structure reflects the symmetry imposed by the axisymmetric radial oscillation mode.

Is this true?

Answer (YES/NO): NO